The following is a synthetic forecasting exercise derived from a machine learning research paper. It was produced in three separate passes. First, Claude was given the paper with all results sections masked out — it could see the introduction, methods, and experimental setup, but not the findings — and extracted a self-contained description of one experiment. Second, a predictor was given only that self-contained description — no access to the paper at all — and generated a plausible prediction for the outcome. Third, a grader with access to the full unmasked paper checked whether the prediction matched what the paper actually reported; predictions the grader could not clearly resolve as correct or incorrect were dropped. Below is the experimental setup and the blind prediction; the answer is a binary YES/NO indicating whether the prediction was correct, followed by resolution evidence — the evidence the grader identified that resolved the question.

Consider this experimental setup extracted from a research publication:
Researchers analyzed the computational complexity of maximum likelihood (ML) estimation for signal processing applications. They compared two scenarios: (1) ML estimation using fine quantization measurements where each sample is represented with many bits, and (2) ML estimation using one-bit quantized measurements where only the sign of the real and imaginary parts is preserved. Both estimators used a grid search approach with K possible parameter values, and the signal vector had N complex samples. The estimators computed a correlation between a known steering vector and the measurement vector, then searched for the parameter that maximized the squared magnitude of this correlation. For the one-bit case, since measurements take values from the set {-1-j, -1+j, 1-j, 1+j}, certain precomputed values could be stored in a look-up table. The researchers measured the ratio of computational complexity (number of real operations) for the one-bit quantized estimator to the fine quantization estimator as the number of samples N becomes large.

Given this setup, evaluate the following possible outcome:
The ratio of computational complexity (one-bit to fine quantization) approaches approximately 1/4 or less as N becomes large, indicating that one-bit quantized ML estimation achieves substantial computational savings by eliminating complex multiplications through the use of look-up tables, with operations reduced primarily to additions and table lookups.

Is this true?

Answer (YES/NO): YES